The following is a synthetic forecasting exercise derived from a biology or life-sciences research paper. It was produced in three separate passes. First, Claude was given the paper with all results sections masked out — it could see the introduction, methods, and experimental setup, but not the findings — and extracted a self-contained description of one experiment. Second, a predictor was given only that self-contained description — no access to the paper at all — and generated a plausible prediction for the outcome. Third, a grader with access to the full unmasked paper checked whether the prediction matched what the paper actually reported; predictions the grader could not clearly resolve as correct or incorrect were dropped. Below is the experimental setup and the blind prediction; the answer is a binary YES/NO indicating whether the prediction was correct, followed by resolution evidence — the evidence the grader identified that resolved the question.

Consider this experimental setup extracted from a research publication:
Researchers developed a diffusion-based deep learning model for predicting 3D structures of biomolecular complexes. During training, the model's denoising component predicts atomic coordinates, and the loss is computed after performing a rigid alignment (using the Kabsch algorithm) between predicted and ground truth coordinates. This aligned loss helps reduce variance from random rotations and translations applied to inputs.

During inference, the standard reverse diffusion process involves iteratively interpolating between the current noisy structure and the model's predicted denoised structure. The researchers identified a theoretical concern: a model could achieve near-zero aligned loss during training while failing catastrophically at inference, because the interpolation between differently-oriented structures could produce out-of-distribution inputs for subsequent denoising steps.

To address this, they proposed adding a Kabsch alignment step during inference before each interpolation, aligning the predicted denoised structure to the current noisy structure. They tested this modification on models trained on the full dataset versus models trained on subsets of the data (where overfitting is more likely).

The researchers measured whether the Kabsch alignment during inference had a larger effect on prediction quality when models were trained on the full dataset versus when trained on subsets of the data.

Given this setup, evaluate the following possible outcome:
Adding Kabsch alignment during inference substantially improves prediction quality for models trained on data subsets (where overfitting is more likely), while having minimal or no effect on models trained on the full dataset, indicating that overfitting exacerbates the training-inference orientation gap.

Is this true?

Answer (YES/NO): YES